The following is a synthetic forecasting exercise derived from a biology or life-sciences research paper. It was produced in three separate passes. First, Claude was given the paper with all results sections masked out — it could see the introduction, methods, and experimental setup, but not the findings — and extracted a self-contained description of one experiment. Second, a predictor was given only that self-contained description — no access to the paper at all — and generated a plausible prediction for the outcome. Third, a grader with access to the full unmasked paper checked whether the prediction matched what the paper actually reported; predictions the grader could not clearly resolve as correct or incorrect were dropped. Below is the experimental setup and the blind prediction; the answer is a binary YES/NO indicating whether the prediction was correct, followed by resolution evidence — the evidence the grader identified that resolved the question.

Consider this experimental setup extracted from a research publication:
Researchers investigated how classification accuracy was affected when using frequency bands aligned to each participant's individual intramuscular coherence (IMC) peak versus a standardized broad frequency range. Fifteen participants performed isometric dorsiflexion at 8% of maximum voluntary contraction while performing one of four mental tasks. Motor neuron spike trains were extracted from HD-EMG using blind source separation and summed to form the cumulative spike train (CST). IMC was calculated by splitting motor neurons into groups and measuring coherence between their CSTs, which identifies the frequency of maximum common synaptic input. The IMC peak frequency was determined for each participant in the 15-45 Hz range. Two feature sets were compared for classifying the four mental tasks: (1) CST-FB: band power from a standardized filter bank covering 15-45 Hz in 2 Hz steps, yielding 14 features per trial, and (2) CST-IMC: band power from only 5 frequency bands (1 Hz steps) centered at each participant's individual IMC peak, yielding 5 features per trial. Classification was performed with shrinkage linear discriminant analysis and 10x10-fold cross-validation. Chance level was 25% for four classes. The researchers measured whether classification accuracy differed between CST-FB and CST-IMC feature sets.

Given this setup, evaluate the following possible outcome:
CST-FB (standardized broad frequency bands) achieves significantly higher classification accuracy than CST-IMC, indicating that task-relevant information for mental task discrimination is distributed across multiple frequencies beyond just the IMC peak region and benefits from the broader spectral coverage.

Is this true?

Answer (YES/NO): NO